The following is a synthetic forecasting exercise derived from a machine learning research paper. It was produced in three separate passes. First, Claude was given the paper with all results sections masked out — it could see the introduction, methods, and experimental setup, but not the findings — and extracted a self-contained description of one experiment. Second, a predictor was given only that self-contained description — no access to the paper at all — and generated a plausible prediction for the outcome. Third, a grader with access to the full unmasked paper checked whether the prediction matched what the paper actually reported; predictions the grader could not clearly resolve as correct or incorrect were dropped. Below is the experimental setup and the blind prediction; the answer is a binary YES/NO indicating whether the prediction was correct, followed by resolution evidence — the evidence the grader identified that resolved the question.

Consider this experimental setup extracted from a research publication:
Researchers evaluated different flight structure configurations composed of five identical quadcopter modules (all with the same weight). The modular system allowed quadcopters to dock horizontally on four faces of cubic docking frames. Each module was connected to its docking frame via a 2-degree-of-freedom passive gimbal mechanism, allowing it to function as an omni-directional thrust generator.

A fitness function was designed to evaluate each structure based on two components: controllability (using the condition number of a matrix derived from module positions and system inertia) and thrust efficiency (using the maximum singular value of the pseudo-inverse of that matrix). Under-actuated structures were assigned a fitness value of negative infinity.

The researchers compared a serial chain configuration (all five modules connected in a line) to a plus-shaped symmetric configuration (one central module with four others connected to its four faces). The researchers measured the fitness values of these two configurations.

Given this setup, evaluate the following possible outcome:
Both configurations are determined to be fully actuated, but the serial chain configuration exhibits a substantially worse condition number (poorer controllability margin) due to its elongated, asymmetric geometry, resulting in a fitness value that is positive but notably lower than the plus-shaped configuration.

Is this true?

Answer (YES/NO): NO